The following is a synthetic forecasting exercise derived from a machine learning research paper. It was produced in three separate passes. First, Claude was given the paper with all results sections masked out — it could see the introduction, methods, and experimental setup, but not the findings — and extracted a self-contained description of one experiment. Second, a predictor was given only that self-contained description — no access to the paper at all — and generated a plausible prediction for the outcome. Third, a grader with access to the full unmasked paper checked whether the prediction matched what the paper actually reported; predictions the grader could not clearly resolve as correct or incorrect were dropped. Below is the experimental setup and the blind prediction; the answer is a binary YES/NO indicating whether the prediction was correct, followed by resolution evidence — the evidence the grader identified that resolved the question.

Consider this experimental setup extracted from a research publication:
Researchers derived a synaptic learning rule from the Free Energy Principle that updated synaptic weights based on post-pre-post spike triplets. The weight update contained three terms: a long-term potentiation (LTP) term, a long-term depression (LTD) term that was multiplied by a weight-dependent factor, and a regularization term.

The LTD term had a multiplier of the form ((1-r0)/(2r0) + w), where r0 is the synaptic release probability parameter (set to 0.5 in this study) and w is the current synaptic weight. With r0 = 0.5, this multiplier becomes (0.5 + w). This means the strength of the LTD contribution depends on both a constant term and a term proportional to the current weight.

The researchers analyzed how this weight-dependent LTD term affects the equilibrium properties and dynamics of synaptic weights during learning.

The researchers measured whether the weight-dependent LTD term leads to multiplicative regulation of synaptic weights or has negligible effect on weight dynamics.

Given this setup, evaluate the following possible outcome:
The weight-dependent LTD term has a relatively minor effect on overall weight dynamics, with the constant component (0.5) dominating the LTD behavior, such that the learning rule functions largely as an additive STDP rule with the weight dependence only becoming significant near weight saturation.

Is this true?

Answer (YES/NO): NO